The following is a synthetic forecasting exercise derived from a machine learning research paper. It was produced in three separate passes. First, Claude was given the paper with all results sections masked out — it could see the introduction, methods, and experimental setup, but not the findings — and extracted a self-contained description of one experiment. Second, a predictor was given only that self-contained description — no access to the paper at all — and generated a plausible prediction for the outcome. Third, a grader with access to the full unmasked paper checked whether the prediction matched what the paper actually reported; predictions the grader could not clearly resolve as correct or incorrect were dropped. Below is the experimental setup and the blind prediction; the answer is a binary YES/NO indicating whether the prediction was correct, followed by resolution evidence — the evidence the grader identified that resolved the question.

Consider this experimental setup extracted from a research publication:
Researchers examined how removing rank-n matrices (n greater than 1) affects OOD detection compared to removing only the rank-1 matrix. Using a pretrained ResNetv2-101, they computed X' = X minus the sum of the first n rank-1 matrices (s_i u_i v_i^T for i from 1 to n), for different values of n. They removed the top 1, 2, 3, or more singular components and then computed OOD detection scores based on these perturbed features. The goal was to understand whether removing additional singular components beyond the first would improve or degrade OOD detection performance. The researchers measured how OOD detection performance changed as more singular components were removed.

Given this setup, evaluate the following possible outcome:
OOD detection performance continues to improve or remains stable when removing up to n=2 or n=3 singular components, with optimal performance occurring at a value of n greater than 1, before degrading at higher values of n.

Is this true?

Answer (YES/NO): NO